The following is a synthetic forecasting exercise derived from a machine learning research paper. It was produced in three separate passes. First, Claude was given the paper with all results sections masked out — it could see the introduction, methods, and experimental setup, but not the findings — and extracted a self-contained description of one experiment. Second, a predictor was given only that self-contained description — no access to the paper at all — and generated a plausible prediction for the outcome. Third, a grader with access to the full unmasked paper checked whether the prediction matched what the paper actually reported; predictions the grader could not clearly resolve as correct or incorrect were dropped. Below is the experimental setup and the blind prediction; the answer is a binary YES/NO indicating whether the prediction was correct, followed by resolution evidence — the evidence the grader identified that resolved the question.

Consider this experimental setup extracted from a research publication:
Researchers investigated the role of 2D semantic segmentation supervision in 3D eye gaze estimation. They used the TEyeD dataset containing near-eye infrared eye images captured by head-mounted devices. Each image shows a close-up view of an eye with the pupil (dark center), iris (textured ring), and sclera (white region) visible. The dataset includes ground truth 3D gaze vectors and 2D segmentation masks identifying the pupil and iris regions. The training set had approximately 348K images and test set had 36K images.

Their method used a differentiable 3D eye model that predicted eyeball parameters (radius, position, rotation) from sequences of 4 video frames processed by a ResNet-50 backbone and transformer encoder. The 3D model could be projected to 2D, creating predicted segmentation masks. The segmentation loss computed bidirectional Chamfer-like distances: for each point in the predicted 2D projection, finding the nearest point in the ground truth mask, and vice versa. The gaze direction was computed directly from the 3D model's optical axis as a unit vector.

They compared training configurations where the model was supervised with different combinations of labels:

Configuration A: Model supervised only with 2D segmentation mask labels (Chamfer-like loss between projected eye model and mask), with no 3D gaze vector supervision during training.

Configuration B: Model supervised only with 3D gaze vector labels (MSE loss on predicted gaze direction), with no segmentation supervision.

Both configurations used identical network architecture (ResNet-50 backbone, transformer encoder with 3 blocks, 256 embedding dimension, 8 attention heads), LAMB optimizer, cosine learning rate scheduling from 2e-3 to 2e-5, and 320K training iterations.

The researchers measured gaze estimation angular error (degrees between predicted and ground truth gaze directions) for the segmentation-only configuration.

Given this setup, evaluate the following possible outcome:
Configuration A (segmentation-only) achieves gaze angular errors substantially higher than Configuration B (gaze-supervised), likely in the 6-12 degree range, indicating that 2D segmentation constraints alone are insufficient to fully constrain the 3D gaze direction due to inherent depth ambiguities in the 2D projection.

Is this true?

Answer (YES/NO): NO